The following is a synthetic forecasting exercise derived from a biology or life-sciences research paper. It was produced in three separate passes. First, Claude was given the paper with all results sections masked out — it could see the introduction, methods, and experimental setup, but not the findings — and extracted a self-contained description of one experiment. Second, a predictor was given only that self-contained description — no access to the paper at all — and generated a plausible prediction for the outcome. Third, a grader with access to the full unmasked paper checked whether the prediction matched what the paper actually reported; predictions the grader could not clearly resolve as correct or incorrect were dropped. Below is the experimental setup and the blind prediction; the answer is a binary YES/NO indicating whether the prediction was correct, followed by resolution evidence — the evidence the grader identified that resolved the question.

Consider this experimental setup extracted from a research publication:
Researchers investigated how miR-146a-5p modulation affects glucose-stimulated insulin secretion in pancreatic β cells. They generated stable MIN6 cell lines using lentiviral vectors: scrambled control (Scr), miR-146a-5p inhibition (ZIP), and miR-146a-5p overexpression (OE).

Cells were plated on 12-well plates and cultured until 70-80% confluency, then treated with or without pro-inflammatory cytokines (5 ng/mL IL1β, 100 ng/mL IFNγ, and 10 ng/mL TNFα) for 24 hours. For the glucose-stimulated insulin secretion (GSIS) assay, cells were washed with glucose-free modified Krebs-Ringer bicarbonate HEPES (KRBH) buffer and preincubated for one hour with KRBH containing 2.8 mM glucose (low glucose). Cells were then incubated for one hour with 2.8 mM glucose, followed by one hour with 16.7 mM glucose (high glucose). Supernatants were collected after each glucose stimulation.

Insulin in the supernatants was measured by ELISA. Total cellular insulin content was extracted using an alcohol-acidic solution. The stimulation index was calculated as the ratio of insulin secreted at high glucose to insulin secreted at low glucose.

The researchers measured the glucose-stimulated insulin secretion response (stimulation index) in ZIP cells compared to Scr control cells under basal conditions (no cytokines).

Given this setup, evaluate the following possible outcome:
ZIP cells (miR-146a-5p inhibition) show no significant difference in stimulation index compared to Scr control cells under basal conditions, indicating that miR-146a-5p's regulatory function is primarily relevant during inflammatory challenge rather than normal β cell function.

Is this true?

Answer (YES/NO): NO